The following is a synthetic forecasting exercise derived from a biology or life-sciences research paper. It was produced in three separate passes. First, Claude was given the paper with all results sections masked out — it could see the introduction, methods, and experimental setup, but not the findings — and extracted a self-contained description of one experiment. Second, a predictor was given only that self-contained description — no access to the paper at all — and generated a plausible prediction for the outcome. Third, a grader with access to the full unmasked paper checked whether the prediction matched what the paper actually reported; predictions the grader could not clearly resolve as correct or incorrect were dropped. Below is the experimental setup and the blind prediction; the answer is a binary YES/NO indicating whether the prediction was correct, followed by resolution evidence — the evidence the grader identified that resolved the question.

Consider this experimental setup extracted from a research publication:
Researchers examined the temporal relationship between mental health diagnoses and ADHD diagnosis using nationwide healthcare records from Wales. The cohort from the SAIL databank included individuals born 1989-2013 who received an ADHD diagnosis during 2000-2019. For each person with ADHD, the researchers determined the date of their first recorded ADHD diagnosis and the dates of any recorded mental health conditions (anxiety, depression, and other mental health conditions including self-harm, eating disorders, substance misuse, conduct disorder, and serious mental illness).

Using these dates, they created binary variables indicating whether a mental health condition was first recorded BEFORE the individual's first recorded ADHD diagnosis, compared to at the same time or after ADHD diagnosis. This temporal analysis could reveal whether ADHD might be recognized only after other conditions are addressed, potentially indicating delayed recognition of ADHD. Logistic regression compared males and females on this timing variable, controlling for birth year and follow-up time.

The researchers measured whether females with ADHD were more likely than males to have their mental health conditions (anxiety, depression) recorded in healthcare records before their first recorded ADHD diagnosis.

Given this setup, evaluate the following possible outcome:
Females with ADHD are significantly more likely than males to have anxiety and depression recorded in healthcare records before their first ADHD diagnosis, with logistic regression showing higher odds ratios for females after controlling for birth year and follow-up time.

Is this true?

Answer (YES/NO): YES